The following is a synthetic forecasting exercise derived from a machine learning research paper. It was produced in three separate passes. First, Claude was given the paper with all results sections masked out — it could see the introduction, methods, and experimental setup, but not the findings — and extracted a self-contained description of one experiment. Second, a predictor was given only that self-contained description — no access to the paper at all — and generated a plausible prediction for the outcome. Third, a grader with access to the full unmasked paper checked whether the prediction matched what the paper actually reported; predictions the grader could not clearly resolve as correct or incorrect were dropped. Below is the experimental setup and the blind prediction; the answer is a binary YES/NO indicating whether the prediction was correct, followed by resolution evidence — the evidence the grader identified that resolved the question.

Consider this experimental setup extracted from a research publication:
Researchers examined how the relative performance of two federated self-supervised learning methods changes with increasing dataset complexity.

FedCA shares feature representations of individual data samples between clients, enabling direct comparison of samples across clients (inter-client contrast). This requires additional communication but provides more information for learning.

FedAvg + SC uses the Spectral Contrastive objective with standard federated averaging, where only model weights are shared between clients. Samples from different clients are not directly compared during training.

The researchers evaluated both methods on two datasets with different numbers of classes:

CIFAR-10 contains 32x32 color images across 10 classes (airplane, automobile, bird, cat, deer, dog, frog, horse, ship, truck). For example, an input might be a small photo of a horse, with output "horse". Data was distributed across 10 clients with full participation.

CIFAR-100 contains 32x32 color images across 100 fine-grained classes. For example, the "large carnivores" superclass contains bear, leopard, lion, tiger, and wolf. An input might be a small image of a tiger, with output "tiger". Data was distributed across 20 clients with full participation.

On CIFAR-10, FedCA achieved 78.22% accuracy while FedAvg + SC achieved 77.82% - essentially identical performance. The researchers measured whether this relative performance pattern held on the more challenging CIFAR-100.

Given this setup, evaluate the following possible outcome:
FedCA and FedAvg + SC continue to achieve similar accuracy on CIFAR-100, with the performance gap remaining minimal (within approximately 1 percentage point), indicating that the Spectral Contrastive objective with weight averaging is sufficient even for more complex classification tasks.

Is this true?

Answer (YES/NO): NO